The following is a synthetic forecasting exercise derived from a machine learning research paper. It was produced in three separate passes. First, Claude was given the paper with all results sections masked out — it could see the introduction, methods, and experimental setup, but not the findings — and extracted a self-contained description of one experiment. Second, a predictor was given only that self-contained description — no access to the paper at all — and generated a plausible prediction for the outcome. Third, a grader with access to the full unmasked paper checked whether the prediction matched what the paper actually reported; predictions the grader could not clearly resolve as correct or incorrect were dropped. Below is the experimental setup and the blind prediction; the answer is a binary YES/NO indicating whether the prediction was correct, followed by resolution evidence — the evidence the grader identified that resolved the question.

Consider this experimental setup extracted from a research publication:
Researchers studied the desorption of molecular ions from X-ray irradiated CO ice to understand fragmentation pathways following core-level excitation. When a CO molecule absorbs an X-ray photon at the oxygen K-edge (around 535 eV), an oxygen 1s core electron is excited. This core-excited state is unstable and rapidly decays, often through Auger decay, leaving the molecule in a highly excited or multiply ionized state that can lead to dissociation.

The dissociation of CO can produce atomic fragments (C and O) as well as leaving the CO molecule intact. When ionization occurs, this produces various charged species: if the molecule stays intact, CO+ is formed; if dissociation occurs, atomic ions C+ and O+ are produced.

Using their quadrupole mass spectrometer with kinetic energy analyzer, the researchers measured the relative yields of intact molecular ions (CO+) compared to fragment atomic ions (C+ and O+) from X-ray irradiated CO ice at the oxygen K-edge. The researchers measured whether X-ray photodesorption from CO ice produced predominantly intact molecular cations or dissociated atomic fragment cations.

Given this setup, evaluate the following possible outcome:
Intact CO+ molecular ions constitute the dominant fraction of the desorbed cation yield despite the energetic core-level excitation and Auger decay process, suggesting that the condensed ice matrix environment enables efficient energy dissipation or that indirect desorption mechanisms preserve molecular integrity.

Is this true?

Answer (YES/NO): NO